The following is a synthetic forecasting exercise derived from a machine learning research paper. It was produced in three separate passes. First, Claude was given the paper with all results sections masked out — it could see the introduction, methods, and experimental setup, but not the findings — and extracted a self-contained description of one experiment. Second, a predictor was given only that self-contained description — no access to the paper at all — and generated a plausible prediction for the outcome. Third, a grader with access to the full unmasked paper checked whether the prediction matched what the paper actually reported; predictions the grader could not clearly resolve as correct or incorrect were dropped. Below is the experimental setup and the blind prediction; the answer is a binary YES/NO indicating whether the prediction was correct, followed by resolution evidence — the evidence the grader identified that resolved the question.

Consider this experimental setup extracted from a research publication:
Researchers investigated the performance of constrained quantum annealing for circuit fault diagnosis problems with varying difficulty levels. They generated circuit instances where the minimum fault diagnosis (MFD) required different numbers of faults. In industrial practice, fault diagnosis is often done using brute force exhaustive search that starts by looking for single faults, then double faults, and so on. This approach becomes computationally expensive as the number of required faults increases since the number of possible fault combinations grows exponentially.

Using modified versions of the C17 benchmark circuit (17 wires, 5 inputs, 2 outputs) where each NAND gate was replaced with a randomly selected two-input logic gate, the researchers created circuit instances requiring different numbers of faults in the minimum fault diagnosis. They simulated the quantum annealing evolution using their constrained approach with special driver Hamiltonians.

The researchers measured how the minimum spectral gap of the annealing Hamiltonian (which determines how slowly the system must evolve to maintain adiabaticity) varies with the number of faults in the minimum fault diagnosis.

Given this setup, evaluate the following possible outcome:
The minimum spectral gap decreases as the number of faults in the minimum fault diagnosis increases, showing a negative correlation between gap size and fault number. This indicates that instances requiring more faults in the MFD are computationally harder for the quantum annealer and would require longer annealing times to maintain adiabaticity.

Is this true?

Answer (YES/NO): NO